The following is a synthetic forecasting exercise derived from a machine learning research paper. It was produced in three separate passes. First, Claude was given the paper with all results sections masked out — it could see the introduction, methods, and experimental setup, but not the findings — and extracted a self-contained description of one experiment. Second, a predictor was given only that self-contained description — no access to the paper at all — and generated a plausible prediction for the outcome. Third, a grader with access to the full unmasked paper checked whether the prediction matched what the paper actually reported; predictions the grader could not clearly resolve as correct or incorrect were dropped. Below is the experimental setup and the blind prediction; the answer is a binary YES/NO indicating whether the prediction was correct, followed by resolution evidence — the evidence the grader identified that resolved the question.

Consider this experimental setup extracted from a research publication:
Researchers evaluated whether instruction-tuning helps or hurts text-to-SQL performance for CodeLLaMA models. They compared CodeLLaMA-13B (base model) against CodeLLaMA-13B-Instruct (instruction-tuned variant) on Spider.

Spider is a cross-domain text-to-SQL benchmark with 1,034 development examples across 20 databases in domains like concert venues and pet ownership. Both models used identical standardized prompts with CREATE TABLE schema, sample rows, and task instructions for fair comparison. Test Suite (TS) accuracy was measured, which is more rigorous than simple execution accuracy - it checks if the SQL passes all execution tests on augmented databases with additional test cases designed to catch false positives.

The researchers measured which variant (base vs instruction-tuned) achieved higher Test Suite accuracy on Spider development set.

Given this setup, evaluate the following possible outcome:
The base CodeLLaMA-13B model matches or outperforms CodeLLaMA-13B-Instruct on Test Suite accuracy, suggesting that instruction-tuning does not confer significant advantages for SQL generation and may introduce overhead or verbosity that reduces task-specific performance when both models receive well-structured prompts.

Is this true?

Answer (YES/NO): YES